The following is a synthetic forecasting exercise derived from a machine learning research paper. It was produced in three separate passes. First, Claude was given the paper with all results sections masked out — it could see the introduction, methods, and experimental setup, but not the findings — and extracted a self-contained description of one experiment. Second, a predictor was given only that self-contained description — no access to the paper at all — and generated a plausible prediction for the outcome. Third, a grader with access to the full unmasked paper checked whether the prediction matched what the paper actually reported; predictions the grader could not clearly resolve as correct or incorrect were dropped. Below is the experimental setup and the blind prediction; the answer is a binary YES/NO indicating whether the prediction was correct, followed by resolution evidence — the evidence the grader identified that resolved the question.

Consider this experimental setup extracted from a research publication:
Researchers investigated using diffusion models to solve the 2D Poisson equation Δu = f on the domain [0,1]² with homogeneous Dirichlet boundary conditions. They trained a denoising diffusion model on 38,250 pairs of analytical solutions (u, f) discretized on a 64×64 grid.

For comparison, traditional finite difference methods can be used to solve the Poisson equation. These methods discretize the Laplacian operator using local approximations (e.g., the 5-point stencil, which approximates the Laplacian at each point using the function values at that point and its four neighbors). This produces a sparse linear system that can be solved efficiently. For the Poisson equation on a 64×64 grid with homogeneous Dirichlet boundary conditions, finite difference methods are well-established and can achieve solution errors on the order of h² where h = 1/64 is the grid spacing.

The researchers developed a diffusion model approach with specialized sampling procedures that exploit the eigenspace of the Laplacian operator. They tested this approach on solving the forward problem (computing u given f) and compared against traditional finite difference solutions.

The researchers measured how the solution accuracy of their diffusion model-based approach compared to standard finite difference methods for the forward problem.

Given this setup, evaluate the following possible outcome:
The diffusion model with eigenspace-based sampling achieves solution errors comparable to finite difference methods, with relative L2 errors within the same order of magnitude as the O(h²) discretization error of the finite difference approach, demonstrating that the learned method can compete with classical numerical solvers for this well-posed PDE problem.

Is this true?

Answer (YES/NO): YES